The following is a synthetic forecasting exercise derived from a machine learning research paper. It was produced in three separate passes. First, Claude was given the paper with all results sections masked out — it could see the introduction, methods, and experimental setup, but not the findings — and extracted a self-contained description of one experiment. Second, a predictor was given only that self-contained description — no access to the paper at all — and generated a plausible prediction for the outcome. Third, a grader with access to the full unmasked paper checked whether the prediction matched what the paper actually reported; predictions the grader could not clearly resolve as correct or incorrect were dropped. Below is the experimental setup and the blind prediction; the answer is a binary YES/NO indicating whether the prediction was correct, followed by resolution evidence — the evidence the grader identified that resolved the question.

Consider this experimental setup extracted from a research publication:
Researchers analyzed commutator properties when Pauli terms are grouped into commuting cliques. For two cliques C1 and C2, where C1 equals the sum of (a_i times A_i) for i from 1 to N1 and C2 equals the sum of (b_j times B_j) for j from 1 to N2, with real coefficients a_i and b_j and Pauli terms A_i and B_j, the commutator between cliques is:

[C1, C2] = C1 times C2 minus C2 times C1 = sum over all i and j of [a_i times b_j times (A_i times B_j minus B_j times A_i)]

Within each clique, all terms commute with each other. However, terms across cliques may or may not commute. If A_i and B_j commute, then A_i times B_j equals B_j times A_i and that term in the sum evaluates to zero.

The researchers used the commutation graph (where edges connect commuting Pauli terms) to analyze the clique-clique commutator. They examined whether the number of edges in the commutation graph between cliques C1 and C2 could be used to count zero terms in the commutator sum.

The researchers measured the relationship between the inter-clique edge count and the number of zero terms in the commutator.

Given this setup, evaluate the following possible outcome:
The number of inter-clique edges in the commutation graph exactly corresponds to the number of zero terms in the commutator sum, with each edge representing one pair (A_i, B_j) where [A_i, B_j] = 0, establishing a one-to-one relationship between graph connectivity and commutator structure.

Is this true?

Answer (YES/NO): YES